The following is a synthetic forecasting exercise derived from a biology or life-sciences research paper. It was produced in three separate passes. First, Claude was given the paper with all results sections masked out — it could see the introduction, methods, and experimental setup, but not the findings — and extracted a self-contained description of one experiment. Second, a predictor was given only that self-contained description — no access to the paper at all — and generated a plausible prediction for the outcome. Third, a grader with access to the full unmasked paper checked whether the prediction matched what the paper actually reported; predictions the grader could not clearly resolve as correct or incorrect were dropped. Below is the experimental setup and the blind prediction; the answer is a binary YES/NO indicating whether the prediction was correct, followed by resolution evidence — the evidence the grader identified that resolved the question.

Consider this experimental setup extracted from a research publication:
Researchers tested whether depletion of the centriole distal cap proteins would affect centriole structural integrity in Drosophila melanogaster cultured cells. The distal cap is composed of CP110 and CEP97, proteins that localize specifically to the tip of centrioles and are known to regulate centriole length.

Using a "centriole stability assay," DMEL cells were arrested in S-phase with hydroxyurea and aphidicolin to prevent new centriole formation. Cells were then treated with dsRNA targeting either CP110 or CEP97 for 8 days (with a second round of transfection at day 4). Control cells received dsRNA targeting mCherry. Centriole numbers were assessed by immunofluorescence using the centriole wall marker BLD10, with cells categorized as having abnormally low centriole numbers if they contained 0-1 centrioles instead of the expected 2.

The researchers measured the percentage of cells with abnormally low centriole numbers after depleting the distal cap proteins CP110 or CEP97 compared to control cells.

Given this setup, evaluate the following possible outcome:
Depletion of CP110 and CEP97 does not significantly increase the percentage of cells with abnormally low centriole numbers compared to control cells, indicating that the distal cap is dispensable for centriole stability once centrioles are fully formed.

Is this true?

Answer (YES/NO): YES